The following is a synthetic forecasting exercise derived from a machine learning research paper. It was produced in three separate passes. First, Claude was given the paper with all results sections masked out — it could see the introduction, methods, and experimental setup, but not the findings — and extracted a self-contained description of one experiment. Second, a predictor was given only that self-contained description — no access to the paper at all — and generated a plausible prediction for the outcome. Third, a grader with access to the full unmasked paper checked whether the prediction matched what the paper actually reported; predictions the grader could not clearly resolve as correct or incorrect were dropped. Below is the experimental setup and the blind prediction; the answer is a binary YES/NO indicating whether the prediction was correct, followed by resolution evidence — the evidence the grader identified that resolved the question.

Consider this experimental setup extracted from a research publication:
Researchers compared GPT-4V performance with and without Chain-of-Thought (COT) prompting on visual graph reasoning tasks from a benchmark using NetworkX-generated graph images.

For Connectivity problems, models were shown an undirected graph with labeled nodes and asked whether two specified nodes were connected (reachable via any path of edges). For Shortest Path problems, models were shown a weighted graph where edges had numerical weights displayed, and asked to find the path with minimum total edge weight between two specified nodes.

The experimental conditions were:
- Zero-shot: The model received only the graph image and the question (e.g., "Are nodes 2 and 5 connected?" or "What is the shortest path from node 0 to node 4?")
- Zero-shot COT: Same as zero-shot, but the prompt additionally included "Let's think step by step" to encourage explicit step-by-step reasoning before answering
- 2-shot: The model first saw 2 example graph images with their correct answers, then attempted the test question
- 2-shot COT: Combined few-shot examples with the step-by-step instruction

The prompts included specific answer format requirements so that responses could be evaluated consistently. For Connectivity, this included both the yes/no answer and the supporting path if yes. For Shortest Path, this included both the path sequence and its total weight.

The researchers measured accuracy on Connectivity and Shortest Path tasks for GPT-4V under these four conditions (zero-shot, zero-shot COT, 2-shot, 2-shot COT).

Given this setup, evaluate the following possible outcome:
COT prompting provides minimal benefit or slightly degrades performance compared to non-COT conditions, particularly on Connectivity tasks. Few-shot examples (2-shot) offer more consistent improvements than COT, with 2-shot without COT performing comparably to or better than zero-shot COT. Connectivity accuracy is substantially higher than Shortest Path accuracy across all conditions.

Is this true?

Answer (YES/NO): NO